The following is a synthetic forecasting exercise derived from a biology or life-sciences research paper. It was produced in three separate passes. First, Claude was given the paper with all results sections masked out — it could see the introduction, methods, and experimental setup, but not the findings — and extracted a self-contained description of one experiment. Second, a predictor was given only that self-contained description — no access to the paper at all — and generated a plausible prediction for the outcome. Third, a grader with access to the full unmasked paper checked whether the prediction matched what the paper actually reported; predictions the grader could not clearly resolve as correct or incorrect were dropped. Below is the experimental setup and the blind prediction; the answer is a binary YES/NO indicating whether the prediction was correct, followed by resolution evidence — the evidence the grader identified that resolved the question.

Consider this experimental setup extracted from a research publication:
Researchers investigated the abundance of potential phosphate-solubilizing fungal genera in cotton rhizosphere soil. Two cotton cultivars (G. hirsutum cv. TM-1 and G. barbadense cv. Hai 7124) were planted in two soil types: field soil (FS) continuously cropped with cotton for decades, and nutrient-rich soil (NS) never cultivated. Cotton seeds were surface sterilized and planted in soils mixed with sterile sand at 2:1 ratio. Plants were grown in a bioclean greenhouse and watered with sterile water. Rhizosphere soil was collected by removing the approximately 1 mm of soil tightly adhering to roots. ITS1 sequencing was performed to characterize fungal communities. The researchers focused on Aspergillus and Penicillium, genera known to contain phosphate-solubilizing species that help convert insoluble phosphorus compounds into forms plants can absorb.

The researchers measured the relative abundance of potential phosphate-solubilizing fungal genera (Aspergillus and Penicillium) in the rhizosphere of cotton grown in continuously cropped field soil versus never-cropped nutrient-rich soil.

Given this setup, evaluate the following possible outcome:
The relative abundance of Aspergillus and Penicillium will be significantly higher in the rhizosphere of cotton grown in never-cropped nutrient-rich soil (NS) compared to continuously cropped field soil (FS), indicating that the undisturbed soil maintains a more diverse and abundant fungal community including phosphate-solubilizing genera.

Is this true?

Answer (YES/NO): NO